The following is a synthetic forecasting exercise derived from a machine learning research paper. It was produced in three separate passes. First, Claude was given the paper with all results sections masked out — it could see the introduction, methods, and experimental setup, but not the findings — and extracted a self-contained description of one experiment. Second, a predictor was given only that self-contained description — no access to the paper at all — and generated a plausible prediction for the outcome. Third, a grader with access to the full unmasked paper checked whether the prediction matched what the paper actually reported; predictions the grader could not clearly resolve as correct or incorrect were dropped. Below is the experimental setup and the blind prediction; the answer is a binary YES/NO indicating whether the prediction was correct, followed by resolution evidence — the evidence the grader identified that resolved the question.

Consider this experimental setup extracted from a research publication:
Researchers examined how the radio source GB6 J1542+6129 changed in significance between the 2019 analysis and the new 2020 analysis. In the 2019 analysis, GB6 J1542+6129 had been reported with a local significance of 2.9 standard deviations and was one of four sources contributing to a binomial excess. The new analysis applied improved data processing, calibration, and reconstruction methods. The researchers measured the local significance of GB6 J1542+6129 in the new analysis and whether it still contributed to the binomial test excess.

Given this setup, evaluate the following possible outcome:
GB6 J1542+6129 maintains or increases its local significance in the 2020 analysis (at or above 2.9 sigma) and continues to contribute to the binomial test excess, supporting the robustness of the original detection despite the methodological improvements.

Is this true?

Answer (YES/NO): NO